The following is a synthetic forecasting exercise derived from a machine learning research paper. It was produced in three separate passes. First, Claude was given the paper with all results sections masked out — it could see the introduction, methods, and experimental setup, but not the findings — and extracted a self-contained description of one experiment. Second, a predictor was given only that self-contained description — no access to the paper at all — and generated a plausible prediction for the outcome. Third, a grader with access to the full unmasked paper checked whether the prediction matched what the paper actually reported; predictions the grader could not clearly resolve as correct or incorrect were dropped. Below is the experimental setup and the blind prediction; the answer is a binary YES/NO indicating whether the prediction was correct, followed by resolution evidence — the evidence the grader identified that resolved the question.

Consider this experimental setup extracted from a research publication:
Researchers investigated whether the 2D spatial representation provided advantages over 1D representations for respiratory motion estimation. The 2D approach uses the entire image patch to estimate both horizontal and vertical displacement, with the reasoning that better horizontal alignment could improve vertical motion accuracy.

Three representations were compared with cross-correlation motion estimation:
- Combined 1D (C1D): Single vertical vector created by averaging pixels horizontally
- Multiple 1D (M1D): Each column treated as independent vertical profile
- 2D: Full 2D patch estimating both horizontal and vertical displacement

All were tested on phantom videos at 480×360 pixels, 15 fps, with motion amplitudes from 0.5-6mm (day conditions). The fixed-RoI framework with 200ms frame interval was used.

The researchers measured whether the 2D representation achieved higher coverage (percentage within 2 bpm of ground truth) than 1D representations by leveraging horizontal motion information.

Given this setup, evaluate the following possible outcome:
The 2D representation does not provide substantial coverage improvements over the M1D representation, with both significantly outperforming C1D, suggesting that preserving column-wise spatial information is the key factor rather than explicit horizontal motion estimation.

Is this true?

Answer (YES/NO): YES